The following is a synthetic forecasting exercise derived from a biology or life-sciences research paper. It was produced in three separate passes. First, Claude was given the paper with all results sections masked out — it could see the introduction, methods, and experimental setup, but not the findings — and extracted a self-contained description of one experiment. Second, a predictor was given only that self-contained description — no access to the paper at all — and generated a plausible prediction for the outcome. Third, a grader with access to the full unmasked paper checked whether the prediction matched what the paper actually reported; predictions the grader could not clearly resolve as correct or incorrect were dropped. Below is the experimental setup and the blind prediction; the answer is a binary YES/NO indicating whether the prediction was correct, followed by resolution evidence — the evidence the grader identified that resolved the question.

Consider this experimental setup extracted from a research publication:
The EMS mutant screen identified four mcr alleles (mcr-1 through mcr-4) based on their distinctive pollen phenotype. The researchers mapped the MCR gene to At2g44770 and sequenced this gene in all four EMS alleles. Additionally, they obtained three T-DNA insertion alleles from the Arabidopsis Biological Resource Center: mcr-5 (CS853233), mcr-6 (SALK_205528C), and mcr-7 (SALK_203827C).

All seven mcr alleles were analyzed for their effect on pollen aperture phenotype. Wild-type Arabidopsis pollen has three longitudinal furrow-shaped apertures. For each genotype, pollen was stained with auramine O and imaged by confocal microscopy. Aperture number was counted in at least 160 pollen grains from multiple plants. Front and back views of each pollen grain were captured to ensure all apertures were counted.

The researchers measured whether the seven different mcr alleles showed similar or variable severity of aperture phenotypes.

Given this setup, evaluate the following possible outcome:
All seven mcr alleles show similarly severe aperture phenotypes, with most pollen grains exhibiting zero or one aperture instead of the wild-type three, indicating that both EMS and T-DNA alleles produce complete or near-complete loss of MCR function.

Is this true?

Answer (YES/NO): NO